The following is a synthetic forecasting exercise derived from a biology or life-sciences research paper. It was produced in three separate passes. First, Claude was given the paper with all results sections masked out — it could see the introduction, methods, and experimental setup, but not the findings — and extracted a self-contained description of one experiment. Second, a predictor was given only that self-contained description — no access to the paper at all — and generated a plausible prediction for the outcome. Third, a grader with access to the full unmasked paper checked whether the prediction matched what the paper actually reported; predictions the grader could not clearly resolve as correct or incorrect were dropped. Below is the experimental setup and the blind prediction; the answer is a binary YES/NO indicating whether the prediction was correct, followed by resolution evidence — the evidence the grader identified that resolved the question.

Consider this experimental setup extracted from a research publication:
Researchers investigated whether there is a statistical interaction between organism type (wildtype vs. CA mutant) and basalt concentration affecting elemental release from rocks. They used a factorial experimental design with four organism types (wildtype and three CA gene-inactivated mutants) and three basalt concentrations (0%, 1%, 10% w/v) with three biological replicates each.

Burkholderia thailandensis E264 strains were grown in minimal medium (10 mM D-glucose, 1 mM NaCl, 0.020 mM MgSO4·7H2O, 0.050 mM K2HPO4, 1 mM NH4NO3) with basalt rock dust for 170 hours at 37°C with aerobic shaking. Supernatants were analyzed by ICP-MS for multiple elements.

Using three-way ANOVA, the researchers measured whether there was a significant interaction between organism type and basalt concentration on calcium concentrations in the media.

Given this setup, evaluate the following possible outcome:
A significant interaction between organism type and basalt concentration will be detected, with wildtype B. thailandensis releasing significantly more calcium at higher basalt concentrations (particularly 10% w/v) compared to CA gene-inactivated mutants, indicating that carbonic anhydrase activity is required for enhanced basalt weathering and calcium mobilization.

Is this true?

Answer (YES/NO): NO